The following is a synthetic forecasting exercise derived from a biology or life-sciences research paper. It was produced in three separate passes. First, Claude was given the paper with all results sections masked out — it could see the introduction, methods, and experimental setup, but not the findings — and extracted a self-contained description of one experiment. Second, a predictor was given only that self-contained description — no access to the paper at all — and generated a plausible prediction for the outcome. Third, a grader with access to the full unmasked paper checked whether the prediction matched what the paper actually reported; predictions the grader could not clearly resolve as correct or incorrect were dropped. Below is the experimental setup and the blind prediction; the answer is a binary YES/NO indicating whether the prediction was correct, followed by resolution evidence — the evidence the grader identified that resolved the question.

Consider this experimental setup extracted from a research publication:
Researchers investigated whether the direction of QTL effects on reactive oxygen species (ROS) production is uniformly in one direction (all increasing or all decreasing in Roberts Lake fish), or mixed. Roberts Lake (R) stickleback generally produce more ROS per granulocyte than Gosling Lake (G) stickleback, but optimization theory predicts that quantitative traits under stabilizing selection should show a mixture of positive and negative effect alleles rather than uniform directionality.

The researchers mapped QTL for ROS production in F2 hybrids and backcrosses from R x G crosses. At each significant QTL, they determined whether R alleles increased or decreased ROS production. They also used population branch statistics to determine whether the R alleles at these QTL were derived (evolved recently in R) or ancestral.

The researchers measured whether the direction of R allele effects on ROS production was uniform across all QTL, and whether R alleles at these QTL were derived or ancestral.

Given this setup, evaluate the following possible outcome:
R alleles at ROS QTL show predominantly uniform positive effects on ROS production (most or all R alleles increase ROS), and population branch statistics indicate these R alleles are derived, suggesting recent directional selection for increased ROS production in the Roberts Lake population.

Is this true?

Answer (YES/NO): NO